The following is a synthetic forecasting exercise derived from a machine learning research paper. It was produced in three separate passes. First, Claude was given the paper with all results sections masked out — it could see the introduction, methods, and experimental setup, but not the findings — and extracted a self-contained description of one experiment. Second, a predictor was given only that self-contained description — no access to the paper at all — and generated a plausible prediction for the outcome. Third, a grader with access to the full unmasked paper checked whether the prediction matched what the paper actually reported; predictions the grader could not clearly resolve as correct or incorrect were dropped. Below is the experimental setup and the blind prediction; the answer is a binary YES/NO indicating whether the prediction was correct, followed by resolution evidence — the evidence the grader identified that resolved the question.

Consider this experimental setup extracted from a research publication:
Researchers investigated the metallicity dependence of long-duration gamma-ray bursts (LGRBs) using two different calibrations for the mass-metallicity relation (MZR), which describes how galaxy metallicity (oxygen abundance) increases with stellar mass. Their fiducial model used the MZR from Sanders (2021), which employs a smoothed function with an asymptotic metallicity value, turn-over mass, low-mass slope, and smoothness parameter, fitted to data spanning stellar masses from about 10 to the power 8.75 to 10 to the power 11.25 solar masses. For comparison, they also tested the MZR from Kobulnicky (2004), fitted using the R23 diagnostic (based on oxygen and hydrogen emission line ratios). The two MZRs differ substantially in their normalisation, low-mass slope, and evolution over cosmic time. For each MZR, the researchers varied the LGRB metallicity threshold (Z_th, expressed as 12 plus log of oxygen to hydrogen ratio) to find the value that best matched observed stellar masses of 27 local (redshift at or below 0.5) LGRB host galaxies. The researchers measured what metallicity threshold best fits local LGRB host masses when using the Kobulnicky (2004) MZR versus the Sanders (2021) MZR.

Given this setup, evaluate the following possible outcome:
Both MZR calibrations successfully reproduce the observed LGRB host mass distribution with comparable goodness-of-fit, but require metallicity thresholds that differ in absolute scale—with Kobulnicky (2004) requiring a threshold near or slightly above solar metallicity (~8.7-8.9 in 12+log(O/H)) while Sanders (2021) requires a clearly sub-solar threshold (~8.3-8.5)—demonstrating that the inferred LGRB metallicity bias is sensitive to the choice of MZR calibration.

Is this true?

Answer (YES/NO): NO